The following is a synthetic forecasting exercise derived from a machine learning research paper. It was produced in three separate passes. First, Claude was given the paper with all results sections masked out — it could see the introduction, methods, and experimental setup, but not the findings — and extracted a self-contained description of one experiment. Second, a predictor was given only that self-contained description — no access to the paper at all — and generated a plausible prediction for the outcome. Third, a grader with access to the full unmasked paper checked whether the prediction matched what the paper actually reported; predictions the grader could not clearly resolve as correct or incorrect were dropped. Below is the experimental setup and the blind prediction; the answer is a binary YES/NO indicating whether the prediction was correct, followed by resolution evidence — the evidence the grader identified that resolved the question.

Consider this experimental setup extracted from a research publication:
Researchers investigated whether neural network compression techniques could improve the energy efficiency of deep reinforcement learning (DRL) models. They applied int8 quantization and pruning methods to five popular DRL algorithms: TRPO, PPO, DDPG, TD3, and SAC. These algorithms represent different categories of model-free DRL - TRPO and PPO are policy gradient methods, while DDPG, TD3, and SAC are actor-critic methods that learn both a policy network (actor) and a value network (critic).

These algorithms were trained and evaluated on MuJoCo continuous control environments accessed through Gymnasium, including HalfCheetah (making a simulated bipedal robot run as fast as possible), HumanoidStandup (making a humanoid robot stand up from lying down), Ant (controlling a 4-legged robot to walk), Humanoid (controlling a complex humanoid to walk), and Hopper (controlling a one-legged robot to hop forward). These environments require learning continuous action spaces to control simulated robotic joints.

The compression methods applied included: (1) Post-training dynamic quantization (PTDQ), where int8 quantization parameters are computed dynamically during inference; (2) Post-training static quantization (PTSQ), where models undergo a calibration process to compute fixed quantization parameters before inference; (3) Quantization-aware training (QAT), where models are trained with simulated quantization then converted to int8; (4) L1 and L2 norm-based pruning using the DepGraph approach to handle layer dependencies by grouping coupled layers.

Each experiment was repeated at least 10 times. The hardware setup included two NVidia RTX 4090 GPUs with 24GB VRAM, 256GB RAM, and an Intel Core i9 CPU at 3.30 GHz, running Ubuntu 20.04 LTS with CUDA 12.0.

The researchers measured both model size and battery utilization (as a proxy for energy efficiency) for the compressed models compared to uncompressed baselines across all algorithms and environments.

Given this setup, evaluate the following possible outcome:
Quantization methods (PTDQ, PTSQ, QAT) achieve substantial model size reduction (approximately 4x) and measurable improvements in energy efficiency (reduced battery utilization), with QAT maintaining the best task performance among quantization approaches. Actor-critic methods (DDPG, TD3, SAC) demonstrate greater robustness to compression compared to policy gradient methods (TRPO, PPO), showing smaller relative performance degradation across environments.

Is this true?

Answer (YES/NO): NO